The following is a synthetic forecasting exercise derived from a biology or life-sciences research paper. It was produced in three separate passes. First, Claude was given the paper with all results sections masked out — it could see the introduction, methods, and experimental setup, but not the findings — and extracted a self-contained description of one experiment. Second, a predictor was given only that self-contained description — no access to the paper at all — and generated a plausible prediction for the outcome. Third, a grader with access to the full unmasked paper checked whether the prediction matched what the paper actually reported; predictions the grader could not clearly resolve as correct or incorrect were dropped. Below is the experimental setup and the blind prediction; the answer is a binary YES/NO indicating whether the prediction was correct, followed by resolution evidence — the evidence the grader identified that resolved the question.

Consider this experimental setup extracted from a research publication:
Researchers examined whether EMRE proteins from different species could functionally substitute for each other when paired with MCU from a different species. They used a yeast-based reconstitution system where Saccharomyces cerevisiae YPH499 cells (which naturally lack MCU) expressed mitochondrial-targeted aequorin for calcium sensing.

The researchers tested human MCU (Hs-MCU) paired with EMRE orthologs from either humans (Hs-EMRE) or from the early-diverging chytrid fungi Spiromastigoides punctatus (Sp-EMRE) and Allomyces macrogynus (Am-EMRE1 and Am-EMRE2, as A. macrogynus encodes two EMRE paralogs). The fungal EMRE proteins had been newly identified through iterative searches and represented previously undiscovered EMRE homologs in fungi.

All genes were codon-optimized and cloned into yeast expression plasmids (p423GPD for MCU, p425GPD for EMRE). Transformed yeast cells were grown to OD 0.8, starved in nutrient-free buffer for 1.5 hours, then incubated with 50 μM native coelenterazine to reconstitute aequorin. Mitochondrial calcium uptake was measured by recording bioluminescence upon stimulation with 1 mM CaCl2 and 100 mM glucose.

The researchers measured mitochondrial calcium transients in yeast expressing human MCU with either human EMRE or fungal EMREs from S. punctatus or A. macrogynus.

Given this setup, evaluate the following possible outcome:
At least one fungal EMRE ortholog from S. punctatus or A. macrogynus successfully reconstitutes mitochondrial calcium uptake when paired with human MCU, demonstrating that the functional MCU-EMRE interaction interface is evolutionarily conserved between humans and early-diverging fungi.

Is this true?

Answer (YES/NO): YES